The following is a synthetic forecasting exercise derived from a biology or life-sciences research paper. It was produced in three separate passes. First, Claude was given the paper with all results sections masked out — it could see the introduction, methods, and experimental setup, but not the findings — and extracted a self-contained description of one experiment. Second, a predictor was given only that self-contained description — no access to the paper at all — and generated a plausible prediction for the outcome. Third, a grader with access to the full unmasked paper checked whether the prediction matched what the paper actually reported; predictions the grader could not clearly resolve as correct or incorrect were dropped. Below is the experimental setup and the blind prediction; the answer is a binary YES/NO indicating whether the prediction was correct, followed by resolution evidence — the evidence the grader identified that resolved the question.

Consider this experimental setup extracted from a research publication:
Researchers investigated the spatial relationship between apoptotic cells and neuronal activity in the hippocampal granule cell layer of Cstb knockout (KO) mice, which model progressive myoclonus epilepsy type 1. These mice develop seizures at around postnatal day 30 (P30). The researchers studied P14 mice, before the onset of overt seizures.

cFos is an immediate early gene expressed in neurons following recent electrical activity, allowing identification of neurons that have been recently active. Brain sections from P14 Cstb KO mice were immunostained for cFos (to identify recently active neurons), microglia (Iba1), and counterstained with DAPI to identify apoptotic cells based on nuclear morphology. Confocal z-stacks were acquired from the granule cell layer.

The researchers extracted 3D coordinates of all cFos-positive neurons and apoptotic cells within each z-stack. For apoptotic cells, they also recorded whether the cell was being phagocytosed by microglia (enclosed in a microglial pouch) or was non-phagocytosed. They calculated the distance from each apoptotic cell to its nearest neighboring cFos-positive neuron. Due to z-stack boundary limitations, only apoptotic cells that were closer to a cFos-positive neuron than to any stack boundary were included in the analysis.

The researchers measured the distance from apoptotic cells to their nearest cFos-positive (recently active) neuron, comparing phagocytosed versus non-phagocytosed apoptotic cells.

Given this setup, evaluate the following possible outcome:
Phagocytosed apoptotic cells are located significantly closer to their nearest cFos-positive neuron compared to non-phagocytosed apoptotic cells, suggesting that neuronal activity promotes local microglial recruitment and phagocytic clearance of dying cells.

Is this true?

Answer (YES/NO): NO